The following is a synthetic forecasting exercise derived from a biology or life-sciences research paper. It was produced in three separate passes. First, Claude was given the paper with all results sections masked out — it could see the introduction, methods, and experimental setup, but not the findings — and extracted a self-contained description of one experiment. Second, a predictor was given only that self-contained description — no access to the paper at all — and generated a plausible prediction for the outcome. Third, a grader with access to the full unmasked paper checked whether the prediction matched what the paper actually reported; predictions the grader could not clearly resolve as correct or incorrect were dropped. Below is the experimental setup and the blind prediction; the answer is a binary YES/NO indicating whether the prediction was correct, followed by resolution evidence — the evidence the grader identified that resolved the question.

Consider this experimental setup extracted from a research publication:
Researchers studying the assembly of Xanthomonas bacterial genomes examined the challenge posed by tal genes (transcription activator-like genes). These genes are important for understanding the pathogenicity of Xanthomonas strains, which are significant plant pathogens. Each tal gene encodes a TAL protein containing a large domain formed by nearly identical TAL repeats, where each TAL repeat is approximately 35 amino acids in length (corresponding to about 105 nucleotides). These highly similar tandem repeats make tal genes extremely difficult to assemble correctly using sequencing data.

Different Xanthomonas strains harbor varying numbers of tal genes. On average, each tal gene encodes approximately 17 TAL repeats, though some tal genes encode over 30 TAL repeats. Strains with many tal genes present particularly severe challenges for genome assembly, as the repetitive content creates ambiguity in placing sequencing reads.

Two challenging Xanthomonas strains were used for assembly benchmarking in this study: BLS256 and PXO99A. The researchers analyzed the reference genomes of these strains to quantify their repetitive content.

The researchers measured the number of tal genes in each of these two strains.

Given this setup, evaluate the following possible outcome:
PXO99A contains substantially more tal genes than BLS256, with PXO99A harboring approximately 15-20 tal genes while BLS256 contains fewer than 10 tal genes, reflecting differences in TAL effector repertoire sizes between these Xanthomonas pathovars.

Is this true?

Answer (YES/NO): NO